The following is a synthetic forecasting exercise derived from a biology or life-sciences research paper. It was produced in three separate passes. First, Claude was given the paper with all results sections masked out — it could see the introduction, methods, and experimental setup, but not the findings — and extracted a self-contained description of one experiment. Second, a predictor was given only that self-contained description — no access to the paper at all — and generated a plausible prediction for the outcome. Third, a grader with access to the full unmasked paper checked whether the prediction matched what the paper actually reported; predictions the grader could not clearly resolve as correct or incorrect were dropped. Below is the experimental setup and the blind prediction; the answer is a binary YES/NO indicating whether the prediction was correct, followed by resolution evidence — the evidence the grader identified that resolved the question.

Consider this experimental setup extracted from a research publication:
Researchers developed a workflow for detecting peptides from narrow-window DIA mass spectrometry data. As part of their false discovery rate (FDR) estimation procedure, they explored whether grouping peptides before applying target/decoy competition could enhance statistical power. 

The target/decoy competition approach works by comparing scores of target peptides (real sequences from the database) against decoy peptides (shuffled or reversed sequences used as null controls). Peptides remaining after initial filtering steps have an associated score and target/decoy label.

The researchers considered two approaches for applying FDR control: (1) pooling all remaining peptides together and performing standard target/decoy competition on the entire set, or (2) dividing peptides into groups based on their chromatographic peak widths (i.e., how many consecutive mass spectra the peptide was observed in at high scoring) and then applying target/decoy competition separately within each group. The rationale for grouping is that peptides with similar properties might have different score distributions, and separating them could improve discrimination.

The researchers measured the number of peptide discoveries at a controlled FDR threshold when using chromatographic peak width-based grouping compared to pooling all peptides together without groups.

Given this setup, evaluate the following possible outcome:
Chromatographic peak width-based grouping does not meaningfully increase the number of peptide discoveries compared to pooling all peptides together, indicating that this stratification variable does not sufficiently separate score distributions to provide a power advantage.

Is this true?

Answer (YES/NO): NO